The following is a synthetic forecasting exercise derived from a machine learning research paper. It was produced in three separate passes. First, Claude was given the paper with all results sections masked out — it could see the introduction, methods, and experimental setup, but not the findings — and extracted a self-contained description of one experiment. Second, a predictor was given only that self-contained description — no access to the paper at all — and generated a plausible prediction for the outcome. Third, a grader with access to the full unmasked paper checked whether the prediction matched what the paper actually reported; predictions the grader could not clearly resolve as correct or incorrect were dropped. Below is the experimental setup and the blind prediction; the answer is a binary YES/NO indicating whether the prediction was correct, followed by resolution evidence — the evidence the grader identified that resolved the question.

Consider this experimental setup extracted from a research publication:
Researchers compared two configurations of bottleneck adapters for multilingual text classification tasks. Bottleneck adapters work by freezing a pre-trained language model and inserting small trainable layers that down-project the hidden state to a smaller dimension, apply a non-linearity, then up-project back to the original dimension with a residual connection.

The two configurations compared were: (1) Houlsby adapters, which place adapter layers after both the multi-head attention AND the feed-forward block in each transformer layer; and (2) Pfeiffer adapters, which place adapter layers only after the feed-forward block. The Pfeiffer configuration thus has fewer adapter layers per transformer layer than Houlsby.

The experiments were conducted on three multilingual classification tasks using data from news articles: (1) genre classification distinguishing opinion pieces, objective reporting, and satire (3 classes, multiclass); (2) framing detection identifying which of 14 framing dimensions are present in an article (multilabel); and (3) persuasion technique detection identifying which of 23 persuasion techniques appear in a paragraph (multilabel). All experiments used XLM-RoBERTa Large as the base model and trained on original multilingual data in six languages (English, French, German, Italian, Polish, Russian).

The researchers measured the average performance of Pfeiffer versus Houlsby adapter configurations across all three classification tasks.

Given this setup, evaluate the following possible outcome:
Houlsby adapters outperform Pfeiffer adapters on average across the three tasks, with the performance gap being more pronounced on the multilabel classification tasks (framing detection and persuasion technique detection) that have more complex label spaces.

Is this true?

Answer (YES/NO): NO